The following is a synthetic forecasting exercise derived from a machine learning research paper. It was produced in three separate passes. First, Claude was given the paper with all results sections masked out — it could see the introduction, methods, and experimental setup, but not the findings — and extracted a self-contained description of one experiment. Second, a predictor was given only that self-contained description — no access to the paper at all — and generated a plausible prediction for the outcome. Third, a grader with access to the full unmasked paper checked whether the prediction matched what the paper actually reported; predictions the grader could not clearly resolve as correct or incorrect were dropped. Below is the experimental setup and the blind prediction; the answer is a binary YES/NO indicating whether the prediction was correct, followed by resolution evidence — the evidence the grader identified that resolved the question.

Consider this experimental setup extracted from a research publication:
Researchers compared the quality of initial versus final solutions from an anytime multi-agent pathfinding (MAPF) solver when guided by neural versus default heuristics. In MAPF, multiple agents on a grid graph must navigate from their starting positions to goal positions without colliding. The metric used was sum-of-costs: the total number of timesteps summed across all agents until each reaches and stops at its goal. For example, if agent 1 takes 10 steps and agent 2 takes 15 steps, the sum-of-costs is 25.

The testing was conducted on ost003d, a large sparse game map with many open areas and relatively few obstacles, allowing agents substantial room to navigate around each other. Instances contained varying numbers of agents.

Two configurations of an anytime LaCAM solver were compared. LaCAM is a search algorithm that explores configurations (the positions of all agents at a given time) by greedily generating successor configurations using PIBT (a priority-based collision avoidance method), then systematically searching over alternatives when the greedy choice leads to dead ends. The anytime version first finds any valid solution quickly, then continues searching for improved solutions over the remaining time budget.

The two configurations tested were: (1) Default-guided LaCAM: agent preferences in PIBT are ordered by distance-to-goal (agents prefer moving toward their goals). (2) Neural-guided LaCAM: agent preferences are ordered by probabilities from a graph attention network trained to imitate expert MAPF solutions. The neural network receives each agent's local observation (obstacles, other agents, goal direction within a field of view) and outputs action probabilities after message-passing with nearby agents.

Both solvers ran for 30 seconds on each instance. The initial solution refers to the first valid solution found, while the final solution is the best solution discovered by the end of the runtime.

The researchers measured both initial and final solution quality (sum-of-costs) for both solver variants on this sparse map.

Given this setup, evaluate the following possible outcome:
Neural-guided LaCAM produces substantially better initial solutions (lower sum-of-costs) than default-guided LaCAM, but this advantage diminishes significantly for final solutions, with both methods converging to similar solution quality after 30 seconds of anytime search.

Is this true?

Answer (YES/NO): NO